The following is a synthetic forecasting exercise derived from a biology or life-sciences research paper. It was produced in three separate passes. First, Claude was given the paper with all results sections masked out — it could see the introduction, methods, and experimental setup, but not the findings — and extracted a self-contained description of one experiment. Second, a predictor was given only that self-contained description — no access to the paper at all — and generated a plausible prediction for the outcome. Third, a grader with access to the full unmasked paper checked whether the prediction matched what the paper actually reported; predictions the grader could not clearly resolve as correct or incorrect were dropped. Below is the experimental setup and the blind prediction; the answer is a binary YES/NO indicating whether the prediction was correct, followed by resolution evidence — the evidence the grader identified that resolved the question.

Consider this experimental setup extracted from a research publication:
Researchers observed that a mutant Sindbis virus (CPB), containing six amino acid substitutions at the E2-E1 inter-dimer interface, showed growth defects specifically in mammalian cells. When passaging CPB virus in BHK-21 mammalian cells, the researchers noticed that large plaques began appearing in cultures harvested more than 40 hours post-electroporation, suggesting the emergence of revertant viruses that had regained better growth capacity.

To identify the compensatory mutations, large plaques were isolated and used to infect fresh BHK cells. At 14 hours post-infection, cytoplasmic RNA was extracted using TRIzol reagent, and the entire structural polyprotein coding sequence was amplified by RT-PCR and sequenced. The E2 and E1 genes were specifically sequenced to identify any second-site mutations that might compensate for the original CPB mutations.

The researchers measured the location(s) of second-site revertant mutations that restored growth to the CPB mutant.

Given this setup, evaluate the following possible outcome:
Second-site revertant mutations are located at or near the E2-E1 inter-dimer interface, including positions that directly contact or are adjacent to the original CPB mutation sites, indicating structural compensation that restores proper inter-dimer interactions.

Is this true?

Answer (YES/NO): YES